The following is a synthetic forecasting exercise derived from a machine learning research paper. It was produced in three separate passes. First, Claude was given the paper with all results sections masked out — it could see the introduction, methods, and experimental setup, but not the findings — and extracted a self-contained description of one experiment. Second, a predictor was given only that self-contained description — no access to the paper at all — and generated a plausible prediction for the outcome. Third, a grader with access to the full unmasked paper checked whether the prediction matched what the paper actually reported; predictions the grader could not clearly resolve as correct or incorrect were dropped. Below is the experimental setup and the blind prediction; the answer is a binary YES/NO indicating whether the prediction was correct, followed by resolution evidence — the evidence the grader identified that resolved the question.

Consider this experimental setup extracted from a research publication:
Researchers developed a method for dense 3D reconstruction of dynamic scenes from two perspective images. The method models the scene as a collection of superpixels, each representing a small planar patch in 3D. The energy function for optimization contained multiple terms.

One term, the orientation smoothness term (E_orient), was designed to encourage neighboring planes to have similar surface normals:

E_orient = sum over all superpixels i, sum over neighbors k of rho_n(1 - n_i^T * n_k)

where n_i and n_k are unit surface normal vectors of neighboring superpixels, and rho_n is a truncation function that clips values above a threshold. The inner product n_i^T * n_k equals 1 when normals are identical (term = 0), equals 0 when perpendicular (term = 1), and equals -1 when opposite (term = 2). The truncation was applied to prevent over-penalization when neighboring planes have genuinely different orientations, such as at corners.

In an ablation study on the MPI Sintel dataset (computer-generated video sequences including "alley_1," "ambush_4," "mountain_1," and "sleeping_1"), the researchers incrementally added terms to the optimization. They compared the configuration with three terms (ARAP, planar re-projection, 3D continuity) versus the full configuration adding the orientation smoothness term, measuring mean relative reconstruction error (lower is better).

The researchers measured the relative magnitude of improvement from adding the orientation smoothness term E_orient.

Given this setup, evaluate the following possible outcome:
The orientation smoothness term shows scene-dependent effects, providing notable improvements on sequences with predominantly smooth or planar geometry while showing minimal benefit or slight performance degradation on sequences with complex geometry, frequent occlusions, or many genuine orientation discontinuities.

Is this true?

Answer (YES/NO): NO